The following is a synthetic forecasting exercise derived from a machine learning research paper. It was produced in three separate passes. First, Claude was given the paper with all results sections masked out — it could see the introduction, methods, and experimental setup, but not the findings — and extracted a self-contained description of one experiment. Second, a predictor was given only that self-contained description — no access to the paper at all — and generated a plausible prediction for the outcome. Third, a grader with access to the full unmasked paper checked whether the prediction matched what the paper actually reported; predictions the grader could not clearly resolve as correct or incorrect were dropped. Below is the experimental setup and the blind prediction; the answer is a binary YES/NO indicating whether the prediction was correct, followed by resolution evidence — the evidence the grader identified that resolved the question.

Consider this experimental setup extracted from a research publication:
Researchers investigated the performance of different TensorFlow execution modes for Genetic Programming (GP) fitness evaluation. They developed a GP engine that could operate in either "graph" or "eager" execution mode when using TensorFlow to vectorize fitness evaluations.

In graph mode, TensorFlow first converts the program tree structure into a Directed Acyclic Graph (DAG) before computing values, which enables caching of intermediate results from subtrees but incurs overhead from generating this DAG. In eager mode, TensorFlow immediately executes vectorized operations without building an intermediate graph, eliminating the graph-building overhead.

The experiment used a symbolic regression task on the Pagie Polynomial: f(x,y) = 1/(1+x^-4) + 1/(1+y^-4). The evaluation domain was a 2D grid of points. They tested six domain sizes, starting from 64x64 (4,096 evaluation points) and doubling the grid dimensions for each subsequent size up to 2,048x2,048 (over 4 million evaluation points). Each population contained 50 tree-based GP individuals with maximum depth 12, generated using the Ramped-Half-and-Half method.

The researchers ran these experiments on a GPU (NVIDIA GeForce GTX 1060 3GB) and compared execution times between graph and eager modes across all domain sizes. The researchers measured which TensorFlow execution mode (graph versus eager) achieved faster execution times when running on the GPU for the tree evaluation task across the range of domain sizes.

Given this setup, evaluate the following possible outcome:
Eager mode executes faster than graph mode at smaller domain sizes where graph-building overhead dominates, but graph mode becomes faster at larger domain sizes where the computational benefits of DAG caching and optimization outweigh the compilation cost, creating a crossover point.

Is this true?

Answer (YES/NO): NO